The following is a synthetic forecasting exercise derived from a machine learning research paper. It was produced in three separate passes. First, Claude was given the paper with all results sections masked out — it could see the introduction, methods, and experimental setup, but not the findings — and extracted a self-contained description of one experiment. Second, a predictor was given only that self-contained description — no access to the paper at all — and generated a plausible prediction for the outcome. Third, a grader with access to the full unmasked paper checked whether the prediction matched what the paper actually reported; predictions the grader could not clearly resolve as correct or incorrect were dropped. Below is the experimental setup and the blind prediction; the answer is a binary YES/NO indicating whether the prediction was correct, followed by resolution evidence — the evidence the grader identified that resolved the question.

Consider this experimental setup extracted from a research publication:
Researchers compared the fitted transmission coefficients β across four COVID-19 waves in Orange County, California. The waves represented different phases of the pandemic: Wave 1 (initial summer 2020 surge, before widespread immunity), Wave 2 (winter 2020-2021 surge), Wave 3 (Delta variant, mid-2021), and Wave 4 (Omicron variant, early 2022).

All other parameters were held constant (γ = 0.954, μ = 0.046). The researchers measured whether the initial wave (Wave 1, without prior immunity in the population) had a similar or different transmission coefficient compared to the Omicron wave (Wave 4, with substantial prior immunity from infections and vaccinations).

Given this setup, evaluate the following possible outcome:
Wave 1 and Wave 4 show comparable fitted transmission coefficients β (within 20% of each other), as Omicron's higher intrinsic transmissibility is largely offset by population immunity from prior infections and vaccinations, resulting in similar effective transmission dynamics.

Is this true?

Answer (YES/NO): YES